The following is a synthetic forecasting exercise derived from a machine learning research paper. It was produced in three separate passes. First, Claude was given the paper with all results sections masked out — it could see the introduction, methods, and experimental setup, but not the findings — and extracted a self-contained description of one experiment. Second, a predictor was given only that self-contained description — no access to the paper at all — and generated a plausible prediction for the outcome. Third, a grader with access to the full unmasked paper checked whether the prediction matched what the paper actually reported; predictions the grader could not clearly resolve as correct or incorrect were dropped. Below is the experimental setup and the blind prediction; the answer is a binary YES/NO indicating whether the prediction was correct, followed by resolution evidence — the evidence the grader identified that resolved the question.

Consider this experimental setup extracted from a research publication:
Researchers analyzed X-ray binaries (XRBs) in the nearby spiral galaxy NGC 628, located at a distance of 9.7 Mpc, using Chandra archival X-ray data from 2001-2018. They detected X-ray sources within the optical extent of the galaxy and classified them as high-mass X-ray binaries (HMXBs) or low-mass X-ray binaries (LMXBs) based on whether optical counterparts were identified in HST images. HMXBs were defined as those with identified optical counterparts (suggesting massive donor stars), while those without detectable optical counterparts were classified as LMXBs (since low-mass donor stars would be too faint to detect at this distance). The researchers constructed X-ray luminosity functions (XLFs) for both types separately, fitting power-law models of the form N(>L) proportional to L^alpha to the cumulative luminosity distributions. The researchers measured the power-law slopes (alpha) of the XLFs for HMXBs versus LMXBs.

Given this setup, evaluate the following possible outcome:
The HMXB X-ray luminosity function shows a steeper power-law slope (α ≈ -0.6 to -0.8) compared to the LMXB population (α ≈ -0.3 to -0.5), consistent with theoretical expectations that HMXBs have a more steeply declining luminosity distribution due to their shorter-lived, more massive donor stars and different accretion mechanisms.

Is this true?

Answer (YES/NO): NO